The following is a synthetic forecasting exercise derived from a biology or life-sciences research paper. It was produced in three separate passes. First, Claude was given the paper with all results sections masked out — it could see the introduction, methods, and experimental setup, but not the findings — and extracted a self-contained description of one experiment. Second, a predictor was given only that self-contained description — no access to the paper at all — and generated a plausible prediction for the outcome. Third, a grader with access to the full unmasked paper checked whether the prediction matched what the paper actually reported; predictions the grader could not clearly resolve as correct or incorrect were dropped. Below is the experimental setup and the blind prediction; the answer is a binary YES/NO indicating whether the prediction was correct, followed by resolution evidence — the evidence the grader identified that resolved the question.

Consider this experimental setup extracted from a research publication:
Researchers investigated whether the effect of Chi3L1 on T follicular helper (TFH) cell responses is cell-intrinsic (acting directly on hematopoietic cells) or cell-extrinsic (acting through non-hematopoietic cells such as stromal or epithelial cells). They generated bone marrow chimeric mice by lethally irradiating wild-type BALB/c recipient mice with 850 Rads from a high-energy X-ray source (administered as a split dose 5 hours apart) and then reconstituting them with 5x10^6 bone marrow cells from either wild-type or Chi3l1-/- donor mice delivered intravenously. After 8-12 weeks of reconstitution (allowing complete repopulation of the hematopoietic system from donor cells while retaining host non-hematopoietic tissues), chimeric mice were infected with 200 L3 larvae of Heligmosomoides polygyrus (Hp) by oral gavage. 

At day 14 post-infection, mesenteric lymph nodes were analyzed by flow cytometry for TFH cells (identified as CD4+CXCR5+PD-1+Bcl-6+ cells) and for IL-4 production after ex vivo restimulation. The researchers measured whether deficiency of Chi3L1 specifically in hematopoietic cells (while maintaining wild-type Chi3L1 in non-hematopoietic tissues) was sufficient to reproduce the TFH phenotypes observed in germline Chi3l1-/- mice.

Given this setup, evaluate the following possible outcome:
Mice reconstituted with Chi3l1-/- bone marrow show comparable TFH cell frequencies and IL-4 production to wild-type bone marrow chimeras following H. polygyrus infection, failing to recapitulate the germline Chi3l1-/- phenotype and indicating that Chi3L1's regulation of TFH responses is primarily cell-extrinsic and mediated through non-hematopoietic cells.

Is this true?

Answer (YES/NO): NO